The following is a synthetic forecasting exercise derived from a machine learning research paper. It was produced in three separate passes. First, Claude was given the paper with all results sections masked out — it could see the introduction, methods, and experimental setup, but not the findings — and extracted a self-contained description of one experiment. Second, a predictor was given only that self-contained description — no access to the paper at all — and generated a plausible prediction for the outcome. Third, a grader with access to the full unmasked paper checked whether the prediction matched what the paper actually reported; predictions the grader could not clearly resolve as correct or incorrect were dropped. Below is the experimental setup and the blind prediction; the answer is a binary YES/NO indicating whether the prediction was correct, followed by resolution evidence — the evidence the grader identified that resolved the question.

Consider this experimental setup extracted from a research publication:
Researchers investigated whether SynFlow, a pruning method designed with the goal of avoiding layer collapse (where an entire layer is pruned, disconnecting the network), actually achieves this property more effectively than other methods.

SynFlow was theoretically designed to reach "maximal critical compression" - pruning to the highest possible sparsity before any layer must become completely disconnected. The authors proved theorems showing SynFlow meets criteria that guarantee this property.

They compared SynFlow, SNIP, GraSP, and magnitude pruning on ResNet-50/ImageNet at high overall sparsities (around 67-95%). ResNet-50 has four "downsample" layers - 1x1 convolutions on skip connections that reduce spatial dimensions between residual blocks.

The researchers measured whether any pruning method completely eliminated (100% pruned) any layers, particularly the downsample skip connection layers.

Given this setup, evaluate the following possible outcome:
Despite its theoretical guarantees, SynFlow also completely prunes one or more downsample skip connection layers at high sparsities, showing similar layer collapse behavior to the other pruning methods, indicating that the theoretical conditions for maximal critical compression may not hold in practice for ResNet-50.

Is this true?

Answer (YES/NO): NO